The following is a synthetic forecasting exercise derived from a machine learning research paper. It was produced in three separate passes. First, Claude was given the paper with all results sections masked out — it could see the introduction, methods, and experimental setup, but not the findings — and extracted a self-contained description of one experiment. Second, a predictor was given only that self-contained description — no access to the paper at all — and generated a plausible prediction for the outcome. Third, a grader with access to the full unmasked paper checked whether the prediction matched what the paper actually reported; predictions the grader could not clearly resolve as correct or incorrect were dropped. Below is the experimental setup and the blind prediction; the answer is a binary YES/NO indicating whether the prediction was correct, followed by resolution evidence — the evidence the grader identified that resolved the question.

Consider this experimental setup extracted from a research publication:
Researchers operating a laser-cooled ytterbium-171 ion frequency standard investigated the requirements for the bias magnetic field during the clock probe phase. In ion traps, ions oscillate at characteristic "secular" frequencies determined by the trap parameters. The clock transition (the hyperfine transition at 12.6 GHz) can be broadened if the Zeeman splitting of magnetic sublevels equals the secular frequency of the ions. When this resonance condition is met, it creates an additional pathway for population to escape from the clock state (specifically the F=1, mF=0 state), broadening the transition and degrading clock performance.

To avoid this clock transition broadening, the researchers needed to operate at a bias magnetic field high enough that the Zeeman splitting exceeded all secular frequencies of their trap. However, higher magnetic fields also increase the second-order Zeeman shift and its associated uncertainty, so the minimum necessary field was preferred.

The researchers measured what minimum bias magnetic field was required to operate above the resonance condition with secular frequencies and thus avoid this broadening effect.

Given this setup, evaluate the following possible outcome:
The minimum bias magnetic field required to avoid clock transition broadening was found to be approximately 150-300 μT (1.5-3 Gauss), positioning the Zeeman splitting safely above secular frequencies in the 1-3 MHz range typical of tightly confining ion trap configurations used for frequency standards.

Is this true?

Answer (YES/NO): NO